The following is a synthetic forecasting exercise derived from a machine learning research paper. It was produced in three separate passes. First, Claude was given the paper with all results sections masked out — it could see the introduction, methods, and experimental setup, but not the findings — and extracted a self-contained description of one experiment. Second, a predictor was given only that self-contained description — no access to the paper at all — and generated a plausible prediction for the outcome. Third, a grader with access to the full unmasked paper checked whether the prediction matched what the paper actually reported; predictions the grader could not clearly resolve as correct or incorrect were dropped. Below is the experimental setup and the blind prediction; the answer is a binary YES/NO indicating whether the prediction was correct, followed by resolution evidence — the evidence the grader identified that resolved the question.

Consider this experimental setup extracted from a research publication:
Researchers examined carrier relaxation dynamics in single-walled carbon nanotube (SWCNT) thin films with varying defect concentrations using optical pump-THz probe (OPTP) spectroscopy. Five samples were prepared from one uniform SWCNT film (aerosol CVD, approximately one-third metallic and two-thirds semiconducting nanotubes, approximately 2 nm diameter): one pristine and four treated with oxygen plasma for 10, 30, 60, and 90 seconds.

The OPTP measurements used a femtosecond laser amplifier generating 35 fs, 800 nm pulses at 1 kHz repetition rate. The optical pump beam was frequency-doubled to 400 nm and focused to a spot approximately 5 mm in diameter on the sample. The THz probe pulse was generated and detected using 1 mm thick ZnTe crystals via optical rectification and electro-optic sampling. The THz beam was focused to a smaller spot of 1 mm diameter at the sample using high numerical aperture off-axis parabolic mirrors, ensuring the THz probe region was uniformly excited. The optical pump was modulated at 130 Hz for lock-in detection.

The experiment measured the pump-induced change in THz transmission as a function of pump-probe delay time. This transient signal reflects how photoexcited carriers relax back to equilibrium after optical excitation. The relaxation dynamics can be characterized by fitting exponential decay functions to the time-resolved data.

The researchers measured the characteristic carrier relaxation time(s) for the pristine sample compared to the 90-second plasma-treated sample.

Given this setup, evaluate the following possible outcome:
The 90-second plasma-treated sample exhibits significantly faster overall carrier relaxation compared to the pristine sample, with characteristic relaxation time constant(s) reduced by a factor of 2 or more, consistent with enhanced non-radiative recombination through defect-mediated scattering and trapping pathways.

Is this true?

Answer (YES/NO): NO